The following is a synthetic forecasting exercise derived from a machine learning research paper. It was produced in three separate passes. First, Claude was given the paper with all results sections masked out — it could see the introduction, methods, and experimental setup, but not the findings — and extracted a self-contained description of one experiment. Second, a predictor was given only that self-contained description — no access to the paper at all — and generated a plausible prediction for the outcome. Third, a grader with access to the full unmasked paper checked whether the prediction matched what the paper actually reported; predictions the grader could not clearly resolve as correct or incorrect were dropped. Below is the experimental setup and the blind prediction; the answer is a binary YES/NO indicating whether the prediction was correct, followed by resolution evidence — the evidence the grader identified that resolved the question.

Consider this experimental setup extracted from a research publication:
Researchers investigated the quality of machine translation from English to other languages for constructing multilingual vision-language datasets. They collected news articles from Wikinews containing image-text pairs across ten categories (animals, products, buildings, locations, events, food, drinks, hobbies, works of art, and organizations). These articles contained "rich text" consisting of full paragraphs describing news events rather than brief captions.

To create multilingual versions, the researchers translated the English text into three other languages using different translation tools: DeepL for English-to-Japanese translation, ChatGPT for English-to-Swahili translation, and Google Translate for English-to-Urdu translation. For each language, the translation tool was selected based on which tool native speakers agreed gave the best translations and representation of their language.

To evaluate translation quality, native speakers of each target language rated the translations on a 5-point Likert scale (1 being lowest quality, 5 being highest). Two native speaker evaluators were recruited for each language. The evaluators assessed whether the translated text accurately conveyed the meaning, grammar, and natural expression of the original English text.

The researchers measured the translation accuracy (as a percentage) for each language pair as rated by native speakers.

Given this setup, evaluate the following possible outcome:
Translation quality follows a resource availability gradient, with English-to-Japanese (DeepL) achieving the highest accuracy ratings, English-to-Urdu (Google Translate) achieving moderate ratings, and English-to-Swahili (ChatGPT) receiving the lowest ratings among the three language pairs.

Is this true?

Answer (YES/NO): NO